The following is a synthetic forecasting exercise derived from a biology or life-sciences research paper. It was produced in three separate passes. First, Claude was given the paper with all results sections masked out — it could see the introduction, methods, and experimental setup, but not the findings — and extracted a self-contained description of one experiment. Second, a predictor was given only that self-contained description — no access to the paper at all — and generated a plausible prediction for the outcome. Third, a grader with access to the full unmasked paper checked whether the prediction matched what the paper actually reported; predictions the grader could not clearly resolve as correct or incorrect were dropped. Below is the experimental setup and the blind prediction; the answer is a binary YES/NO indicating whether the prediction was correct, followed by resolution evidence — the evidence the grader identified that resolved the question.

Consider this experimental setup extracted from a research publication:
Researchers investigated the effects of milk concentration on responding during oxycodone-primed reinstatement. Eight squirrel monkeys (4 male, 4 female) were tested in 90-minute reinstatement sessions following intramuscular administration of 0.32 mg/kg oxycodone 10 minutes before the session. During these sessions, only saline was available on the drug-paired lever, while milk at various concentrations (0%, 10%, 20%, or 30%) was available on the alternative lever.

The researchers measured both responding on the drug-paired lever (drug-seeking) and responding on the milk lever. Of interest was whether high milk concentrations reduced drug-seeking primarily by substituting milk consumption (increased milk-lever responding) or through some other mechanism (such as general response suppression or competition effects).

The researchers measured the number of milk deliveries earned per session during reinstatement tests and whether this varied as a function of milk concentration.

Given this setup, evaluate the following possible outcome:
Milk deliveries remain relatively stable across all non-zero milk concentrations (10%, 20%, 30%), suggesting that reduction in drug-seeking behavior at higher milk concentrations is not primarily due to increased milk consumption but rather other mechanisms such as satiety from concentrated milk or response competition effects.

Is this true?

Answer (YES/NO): NO